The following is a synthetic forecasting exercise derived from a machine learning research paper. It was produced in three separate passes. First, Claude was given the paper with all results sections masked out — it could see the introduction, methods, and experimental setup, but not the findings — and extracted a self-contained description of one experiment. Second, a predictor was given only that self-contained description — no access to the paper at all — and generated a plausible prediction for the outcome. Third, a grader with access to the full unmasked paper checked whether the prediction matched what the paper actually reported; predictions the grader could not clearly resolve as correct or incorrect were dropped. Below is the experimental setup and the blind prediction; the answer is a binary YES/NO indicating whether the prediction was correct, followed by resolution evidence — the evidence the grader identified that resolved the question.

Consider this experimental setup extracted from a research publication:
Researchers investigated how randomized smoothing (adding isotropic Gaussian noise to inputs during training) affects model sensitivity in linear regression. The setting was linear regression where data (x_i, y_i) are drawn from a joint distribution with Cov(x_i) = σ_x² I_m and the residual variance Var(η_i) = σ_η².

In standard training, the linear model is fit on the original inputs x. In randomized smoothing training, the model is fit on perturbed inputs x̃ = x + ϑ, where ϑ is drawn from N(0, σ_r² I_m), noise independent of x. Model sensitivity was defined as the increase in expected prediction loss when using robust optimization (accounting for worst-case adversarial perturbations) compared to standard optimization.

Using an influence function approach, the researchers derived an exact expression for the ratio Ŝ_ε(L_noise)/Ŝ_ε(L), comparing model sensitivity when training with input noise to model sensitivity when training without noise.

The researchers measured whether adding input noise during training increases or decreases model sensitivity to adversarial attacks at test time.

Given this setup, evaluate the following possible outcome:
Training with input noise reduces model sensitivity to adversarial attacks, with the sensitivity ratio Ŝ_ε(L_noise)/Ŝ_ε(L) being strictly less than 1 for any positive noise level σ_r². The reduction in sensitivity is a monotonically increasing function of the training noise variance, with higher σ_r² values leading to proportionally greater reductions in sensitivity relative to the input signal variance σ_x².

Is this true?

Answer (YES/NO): NO